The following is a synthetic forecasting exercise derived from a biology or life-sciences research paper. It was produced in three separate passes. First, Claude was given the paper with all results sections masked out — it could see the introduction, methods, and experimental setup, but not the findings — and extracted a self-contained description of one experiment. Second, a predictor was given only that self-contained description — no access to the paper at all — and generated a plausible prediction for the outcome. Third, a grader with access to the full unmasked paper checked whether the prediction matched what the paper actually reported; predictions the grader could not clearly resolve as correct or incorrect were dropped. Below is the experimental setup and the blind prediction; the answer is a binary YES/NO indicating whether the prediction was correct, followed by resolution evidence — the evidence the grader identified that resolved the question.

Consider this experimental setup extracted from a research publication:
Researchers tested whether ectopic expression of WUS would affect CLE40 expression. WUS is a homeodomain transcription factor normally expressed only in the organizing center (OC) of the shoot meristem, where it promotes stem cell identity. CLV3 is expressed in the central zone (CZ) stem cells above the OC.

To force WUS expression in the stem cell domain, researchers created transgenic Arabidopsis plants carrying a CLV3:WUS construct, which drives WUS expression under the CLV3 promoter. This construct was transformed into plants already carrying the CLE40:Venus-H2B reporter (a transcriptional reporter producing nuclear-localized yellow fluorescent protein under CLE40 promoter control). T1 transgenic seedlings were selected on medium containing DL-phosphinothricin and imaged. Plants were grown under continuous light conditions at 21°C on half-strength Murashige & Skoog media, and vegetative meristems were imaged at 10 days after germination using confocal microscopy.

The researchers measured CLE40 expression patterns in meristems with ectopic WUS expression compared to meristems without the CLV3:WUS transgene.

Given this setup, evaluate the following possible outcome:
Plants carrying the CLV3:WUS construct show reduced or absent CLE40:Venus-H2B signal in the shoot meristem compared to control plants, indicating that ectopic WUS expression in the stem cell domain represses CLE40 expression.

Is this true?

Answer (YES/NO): YES